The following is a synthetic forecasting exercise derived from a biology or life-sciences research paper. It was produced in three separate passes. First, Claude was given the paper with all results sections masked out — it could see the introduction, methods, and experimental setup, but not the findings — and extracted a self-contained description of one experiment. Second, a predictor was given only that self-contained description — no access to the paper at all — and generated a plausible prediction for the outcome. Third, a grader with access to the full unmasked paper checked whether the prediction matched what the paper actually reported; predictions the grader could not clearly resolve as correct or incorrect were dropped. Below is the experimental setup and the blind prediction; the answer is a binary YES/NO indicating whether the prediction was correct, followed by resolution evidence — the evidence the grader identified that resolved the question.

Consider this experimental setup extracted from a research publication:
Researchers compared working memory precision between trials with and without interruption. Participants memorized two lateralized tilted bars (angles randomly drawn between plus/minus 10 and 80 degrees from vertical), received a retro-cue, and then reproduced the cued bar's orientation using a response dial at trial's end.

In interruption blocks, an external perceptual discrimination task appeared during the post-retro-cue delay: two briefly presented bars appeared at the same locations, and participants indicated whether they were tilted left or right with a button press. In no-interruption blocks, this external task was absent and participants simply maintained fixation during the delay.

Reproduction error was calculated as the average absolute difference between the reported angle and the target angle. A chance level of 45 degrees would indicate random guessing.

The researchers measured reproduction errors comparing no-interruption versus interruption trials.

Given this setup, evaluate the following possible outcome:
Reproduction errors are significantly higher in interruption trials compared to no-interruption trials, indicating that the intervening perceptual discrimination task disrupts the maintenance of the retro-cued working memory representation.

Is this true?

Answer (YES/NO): YES